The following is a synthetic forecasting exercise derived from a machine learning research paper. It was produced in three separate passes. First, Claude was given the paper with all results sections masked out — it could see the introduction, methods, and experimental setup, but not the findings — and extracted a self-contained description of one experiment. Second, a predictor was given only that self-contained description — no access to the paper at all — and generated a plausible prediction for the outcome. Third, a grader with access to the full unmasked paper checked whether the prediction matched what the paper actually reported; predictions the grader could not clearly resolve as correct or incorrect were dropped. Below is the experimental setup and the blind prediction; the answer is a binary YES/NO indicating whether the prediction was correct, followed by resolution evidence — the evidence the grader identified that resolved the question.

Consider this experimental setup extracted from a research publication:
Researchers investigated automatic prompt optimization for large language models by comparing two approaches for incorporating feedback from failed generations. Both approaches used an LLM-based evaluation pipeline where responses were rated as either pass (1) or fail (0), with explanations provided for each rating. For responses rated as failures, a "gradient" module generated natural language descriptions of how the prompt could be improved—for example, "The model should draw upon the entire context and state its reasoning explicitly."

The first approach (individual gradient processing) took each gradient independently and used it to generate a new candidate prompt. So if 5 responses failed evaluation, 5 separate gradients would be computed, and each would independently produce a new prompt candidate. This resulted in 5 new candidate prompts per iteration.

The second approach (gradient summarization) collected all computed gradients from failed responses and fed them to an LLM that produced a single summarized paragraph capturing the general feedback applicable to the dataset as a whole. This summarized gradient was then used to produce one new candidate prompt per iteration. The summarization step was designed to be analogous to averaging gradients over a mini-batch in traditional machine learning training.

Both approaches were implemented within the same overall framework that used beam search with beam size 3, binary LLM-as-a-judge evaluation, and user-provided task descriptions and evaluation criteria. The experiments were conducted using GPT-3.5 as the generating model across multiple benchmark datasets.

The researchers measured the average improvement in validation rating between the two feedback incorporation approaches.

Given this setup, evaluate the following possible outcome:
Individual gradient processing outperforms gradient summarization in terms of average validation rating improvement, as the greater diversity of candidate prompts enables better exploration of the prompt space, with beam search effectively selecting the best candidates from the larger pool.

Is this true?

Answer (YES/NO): NO